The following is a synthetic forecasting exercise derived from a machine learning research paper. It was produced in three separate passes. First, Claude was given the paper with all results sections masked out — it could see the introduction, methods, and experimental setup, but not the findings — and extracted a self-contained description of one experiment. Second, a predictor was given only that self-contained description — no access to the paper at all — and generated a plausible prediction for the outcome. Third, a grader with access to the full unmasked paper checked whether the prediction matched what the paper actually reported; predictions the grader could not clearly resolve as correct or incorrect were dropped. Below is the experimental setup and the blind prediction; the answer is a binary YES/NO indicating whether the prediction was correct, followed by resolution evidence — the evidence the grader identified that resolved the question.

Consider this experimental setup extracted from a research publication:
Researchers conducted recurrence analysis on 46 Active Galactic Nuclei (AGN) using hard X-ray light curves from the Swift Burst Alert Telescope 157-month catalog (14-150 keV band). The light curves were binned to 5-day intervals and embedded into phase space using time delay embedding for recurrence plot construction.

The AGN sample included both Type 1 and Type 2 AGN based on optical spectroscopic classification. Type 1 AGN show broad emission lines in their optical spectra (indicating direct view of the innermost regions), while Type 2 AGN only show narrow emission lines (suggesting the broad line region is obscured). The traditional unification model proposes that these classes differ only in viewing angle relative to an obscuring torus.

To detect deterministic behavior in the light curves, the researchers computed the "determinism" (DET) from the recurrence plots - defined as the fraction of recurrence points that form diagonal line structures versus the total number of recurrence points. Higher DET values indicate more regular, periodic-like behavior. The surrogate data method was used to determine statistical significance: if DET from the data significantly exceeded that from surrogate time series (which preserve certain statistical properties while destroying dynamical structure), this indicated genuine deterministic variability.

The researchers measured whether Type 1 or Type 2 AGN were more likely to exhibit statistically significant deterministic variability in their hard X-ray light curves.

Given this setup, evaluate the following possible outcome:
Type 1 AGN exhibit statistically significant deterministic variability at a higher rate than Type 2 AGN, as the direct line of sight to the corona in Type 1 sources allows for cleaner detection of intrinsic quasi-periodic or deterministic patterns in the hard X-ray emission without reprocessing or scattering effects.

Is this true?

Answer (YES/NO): NO